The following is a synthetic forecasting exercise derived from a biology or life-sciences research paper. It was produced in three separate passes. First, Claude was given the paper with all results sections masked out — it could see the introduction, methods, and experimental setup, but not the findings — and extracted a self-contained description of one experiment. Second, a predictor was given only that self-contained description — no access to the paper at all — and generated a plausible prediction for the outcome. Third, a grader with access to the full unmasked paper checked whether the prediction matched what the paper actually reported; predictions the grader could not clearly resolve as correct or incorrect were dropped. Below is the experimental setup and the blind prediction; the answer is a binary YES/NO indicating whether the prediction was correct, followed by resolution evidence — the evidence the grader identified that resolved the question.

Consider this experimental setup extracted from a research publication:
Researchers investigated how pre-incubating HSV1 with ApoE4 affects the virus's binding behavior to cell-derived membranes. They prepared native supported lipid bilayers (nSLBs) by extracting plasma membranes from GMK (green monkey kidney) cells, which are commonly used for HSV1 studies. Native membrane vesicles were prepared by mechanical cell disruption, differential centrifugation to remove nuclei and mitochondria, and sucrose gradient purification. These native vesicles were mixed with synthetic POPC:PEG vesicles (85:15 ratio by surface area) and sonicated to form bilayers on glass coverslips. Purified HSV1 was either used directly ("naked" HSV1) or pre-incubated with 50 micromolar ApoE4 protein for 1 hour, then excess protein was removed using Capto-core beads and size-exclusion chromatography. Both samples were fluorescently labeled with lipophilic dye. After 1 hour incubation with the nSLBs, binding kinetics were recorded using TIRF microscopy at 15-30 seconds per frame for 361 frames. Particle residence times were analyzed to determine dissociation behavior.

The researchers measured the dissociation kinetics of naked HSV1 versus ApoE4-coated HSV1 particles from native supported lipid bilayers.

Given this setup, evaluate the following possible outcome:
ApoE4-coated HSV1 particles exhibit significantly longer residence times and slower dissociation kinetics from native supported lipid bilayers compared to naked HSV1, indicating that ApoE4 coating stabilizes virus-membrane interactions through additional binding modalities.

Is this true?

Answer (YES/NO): NO